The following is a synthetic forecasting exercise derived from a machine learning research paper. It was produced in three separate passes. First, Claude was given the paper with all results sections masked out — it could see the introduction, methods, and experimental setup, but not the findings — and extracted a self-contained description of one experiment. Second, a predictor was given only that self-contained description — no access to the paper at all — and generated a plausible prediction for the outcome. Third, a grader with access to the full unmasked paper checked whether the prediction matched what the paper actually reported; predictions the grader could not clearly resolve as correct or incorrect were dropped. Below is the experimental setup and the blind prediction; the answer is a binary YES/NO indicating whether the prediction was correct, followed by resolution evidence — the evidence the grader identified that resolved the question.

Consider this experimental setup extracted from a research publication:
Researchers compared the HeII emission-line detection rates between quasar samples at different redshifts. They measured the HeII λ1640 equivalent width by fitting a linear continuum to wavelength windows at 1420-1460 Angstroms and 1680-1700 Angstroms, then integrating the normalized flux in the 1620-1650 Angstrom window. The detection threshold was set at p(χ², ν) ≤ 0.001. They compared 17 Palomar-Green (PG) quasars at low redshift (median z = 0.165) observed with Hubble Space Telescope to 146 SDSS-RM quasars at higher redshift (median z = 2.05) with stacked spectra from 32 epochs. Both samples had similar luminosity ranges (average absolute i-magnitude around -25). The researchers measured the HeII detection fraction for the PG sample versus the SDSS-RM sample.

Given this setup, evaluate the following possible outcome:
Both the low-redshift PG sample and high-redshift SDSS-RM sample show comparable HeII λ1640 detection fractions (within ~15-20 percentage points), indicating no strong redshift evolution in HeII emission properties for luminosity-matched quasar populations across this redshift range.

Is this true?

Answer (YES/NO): YES